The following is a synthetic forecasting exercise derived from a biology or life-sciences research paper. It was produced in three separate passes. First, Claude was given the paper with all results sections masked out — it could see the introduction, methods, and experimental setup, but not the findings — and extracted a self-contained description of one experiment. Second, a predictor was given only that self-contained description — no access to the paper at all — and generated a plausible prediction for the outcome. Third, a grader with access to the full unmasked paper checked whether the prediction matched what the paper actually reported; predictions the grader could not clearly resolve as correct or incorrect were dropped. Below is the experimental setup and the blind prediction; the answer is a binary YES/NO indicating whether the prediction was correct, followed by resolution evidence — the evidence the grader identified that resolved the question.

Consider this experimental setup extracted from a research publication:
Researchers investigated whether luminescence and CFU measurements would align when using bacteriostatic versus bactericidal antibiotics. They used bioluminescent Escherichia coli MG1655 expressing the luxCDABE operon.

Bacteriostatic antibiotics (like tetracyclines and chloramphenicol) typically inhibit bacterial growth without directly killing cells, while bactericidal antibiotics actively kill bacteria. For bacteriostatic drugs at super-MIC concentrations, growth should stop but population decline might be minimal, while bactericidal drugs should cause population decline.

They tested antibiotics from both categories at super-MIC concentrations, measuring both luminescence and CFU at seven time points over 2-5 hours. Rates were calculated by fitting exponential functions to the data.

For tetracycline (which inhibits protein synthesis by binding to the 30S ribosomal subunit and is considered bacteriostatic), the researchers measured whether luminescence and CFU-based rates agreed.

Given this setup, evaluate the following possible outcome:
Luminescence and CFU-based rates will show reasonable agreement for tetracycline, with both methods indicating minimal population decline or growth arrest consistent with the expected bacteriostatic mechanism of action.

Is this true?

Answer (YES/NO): YES